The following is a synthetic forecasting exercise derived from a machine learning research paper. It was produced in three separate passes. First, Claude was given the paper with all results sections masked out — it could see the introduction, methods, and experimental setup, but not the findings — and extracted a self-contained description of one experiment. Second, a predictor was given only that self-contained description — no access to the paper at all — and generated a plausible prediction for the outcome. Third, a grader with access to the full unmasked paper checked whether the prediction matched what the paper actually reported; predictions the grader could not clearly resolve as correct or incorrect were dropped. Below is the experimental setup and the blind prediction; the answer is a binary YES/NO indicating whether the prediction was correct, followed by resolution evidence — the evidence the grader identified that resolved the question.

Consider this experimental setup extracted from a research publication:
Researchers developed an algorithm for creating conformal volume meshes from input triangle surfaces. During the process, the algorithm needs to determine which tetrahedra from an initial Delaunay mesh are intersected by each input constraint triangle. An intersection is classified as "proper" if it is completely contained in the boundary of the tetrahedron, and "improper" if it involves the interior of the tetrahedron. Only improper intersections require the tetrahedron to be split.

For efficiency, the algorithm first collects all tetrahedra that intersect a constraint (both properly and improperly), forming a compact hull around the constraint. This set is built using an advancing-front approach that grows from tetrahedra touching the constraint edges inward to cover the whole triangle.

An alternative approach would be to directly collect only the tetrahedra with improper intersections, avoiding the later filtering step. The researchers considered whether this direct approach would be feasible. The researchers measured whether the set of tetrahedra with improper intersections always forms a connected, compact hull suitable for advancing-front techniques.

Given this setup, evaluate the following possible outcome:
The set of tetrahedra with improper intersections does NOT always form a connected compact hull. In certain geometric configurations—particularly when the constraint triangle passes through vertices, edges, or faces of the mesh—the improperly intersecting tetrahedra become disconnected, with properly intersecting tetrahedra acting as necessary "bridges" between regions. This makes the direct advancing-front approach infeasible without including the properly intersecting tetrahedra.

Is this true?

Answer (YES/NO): YES